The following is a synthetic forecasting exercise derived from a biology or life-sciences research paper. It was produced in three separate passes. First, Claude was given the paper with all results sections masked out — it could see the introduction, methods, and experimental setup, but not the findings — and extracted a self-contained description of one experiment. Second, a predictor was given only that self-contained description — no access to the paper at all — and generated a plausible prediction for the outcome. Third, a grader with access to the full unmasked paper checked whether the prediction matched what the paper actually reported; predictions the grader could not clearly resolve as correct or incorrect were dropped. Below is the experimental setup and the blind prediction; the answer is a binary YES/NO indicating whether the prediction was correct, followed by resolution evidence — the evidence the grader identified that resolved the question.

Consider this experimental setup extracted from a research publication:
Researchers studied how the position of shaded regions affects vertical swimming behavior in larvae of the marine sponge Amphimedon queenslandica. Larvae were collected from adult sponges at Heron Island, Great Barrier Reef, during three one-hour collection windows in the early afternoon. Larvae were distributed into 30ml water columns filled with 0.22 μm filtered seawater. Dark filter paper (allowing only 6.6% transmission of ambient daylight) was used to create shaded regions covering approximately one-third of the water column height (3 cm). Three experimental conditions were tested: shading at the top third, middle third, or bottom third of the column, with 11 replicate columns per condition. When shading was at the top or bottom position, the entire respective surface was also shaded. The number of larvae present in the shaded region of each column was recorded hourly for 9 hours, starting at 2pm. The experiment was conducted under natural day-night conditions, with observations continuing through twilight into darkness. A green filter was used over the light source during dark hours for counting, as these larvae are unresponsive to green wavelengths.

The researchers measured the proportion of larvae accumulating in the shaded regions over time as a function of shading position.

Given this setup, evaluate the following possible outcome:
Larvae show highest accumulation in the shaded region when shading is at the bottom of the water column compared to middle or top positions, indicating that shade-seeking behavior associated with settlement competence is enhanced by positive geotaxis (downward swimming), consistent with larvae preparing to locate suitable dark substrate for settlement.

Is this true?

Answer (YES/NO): YES